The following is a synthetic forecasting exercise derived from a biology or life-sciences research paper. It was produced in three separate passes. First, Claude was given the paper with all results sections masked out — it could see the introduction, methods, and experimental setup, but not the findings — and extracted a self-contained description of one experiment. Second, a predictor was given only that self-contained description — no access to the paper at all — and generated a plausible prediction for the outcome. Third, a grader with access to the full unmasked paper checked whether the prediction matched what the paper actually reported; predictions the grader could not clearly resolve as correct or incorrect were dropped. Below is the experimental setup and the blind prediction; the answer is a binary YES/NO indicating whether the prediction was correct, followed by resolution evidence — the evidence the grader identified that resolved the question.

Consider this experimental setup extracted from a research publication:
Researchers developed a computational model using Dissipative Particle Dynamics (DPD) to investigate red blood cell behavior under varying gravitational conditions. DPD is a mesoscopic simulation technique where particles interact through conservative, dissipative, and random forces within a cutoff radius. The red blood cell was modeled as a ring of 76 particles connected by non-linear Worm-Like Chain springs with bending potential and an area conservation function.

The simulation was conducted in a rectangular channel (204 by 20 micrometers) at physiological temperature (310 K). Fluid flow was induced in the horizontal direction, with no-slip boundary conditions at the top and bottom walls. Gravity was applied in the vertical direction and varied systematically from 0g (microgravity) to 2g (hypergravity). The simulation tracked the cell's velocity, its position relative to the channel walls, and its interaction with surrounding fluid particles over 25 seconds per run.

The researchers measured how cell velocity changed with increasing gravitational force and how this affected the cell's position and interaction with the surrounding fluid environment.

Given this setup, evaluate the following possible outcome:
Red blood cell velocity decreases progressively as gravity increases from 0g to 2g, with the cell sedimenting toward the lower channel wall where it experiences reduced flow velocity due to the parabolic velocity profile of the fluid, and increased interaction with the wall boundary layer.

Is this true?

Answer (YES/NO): YES